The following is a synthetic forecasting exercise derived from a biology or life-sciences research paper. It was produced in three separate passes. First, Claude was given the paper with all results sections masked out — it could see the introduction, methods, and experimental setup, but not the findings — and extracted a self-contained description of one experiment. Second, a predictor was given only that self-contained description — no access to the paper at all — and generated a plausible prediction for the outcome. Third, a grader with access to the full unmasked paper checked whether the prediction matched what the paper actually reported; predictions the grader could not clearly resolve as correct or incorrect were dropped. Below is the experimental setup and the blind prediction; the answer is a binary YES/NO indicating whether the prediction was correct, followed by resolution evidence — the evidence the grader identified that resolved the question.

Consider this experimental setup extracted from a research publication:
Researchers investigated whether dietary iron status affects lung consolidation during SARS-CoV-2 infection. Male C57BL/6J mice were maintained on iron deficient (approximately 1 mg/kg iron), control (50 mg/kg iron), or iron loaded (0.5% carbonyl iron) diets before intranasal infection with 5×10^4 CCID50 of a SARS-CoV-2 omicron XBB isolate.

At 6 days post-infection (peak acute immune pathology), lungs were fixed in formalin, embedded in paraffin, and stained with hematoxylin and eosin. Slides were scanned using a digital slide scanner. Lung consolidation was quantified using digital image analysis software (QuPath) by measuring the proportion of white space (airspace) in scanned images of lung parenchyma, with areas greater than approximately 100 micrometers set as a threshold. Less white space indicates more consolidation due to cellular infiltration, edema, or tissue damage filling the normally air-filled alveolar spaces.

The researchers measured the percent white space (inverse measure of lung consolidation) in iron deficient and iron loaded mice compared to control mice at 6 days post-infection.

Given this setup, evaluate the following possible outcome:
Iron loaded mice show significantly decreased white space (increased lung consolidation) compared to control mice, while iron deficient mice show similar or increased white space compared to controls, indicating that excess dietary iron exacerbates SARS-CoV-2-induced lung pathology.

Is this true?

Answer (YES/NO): NO